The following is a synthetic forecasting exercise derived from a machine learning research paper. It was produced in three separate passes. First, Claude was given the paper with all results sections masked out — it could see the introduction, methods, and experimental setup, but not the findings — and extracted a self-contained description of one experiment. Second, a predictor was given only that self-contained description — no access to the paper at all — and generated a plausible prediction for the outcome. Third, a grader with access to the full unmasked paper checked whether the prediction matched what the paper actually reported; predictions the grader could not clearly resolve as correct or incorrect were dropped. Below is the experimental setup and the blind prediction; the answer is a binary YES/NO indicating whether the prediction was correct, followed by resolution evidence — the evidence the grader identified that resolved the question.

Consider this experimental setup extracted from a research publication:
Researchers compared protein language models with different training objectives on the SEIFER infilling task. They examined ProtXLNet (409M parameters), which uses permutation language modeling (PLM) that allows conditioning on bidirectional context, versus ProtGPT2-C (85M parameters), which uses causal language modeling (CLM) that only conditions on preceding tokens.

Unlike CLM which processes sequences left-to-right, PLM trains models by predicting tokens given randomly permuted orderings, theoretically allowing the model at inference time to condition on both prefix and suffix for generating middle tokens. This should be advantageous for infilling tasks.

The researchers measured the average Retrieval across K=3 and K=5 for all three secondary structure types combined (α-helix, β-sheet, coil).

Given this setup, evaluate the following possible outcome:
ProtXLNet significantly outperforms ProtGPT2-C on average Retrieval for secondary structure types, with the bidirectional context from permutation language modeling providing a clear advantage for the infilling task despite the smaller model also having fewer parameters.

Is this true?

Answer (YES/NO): NO